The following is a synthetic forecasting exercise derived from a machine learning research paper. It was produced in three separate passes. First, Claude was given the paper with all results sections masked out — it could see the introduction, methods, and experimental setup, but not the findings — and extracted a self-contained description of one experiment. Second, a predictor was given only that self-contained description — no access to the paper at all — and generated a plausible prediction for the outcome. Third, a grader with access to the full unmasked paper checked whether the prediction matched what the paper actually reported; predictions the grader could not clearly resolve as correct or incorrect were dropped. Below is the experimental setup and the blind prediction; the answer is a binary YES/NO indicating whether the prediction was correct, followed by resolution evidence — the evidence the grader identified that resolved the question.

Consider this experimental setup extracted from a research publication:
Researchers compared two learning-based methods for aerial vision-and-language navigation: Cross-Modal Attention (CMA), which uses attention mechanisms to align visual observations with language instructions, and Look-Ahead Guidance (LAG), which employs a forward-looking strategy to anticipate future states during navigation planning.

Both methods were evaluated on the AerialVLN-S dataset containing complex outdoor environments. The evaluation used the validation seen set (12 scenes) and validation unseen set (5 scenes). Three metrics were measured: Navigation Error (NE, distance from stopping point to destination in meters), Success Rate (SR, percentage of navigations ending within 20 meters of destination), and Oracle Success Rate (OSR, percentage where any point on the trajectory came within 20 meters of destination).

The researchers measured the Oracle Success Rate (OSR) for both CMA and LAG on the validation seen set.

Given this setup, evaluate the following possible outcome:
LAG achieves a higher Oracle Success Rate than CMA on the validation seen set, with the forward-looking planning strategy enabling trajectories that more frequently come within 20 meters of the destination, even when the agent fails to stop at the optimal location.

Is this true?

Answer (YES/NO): NO